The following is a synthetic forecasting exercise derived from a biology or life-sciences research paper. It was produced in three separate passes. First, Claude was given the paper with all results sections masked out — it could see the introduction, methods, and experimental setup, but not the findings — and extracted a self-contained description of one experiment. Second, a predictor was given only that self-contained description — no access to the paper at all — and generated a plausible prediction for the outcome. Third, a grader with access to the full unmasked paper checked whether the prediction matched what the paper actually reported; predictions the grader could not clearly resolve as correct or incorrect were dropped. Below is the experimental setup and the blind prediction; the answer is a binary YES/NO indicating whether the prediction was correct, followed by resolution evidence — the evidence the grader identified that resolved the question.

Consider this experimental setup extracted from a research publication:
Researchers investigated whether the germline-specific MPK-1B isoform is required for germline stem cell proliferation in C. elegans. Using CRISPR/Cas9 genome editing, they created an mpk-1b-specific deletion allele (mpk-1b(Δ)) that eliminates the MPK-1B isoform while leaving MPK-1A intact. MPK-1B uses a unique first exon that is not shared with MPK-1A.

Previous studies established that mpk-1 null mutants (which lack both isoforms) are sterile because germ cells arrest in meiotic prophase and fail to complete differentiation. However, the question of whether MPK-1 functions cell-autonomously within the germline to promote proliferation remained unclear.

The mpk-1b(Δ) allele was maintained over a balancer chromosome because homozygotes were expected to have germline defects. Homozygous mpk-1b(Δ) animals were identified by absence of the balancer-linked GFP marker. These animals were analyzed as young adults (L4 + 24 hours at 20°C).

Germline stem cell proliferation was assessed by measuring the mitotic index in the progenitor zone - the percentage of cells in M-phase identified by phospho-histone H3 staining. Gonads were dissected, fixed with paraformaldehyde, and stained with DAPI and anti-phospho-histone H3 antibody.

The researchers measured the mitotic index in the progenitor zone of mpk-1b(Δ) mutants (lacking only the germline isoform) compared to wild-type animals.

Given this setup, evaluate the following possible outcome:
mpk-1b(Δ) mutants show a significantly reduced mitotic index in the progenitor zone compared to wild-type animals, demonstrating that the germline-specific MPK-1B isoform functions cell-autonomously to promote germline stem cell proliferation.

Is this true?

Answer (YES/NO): NO